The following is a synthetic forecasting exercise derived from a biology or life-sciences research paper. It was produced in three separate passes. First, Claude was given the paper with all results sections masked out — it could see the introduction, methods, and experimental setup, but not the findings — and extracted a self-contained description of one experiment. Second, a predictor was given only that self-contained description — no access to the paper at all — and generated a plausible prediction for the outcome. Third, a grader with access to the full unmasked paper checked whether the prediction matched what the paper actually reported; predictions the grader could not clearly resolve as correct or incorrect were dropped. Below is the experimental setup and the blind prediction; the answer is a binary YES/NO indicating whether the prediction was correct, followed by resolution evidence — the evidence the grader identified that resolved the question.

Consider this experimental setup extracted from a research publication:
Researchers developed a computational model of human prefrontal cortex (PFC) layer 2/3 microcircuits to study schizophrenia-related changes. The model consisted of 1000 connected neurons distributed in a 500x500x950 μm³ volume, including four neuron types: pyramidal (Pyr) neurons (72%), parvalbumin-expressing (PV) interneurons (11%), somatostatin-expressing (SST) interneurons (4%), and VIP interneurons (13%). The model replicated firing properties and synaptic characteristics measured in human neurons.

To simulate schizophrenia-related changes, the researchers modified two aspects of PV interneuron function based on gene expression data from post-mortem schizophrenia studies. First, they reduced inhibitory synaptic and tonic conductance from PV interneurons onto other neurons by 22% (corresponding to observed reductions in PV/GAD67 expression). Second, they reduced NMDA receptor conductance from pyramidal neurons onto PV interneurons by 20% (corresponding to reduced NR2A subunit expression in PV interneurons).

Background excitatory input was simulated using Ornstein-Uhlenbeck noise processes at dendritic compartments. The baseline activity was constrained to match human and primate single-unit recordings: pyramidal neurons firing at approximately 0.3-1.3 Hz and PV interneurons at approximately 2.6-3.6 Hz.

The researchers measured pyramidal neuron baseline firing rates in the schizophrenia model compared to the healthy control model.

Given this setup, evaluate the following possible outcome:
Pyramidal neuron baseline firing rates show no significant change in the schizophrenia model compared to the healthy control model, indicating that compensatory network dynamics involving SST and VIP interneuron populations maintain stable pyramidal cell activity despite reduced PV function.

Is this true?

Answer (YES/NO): NO